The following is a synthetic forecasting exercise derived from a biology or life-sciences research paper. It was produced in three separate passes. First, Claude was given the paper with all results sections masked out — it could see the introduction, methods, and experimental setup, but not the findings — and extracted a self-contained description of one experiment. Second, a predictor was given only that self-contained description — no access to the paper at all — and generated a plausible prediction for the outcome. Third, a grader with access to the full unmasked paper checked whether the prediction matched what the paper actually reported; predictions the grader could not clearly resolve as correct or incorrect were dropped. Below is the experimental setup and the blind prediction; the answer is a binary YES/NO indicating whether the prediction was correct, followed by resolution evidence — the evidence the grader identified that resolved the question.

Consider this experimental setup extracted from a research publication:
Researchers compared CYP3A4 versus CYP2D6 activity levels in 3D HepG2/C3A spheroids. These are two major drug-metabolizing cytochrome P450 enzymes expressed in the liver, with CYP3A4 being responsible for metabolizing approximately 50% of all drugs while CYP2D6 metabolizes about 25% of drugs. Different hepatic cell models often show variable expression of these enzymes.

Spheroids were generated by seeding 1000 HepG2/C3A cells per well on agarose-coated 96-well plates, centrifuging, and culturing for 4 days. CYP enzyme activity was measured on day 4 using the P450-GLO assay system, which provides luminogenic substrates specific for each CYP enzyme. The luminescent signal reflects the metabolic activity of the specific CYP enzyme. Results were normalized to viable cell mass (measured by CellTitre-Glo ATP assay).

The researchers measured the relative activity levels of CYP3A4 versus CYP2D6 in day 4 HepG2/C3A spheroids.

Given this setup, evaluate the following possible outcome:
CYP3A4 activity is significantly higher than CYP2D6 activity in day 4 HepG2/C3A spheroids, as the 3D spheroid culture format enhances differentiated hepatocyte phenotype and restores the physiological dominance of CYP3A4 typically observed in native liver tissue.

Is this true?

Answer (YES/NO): YES